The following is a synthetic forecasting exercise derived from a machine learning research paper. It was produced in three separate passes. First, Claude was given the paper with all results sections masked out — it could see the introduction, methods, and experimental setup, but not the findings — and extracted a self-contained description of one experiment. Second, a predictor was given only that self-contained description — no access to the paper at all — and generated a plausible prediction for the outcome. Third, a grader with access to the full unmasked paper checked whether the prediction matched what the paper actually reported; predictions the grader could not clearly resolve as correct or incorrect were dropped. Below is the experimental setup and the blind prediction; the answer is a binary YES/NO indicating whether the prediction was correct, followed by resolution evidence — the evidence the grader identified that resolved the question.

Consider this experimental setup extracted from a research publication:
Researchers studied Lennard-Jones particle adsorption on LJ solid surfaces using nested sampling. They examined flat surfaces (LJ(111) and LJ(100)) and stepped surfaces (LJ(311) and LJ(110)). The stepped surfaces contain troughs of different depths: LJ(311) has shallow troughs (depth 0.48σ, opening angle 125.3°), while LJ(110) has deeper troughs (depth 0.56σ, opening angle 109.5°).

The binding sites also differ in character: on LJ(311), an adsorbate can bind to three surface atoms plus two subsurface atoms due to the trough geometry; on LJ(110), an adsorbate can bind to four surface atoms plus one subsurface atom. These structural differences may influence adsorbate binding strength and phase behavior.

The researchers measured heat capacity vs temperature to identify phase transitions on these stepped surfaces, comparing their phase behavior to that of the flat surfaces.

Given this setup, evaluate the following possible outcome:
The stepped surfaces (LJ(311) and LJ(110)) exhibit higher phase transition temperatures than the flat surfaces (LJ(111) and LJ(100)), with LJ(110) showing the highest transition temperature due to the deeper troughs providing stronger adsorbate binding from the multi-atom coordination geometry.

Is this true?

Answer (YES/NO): NO